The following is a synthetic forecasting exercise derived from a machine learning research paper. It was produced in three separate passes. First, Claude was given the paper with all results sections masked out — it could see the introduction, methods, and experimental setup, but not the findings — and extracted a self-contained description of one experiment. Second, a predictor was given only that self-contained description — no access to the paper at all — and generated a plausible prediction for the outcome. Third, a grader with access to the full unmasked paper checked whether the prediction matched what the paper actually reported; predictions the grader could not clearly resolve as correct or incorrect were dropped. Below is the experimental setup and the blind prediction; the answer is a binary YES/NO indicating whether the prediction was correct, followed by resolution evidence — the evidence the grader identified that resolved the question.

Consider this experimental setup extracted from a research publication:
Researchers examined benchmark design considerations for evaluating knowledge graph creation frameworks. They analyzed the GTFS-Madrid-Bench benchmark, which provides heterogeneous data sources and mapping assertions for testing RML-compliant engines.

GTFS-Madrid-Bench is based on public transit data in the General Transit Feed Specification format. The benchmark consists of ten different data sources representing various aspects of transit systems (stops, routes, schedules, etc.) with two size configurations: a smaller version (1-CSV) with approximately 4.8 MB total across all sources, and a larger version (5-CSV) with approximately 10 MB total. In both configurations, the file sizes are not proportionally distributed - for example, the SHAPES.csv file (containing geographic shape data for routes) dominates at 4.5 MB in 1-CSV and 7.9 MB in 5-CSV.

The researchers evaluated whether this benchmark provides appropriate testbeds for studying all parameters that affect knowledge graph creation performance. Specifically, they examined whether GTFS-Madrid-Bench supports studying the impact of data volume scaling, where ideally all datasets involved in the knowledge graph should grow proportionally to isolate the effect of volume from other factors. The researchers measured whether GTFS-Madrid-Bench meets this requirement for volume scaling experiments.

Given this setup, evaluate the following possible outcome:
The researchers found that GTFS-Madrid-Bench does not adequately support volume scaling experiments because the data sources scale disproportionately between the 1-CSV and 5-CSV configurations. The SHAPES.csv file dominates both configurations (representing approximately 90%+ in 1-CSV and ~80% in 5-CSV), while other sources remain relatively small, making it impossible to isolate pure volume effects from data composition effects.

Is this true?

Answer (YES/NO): YES